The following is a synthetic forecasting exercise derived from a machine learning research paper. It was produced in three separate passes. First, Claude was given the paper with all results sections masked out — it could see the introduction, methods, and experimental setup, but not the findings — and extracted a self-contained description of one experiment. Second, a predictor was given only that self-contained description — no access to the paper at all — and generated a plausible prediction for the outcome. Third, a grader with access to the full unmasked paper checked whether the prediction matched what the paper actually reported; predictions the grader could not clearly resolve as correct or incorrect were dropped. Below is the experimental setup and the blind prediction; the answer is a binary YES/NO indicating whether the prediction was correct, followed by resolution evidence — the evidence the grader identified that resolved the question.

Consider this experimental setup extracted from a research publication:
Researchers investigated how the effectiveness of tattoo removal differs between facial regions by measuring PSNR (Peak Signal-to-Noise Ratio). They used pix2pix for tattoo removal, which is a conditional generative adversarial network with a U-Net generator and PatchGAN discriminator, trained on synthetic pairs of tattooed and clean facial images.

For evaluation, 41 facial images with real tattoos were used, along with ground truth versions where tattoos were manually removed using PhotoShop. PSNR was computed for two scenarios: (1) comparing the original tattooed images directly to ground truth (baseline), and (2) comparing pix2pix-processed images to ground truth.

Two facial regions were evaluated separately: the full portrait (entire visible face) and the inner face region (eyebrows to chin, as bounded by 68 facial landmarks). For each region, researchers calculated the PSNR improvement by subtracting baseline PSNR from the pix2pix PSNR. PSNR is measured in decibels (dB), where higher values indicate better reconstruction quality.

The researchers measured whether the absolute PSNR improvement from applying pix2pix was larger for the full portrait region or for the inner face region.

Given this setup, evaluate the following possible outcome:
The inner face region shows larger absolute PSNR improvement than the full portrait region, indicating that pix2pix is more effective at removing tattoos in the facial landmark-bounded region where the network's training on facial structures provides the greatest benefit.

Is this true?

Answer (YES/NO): YES